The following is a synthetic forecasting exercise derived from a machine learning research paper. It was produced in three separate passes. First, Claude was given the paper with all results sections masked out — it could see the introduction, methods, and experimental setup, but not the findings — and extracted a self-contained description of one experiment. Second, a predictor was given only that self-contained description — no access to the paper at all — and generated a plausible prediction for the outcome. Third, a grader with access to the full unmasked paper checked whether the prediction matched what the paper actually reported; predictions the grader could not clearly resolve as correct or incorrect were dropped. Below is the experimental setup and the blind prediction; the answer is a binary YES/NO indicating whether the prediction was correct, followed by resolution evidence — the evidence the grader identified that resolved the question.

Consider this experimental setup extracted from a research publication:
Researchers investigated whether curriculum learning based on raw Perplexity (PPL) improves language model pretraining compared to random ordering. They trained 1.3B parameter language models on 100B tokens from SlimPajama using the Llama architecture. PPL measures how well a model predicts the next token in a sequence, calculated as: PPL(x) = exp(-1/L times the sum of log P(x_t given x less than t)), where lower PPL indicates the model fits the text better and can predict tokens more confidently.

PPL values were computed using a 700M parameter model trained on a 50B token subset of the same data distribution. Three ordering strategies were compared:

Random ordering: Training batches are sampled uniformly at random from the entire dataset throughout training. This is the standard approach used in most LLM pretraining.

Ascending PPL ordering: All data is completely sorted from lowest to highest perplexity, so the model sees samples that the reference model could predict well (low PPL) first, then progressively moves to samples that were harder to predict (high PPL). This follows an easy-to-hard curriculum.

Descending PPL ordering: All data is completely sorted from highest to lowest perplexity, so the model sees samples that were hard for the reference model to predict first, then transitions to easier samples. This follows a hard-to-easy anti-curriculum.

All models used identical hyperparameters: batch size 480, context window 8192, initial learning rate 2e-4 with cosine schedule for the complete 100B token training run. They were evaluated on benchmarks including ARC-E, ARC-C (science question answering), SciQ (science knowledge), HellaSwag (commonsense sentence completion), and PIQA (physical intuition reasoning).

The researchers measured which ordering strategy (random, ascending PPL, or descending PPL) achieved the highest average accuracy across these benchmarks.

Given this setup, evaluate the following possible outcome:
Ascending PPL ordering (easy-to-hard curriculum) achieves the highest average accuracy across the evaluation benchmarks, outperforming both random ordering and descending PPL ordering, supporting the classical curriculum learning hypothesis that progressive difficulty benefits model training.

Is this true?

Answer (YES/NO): NO